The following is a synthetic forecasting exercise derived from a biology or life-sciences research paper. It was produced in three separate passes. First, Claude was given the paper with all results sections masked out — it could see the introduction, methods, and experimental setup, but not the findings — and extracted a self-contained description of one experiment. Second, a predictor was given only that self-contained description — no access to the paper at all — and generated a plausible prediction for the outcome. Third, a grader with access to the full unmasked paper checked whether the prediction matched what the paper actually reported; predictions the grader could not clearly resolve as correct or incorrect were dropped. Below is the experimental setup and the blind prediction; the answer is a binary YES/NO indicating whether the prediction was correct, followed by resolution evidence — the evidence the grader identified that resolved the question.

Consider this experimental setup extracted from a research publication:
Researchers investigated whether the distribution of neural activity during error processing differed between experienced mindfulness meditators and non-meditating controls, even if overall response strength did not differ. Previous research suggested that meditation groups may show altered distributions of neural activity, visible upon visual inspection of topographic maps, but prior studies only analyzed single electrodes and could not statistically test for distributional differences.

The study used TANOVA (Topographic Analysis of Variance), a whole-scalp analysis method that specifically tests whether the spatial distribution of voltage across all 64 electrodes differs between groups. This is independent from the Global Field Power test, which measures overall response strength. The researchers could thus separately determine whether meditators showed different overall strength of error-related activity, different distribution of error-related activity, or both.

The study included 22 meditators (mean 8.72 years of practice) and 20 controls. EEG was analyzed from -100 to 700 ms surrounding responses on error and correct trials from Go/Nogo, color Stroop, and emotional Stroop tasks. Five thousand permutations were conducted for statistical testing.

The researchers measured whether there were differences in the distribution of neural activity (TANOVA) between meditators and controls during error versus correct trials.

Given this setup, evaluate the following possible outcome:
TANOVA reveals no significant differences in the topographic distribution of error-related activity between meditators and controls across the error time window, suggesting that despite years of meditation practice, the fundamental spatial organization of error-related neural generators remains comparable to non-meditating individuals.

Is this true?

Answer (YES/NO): YES